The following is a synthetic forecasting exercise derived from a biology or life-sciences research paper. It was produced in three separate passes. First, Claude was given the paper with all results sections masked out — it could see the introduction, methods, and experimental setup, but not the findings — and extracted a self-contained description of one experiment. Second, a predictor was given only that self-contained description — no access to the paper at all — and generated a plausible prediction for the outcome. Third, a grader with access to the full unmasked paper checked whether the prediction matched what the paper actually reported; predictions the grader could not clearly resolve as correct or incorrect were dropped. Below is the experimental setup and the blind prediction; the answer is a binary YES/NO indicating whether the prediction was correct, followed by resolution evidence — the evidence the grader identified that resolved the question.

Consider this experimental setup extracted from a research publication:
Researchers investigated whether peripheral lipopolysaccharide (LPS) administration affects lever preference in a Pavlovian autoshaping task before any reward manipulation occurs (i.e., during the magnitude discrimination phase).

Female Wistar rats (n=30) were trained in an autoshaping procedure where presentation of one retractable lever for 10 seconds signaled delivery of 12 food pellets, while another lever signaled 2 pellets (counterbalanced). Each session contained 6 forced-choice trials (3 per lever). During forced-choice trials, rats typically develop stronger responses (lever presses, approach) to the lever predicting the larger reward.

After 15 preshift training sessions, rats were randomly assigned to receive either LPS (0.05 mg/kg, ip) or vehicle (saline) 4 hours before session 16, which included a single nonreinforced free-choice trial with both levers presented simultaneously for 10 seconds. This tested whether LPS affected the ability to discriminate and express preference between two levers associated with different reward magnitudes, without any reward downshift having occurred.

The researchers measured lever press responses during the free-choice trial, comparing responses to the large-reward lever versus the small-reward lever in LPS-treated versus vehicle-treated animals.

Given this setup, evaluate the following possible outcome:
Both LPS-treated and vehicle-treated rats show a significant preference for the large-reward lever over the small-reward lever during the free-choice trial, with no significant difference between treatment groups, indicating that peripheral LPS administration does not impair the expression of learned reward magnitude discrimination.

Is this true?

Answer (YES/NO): NO